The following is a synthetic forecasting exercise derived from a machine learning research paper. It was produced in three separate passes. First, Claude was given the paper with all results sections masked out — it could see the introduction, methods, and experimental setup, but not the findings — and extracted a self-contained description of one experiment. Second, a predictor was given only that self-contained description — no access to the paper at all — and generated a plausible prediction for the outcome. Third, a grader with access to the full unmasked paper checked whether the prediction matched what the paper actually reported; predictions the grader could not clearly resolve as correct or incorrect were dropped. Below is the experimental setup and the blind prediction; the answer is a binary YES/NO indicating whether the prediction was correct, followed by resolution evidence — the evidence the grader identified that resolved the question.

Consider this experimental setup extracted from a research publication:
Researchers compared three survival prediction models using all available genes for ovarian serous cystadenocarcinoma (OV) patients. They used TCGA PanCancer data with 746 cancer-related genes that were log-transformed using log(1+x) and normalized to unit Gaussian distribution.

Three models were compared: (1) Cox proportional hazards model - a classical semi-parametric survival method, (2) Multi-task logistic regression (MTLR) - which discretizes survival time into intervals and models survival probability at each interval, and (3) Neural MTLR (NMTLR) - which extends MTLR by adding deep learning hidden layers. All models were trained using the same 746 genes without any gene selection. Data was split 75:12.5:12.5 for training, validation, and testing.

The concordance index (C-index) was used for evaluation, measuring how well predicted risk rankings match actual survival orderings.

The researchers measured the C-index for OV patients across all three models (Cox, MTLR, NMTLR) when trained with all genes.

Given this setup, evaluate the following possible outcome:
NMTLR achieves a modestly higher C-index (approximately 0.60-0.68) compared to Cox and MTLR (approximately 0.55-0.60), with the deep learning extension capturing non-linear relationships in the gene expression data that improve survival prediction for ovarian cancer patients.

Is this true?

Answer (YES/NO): NO